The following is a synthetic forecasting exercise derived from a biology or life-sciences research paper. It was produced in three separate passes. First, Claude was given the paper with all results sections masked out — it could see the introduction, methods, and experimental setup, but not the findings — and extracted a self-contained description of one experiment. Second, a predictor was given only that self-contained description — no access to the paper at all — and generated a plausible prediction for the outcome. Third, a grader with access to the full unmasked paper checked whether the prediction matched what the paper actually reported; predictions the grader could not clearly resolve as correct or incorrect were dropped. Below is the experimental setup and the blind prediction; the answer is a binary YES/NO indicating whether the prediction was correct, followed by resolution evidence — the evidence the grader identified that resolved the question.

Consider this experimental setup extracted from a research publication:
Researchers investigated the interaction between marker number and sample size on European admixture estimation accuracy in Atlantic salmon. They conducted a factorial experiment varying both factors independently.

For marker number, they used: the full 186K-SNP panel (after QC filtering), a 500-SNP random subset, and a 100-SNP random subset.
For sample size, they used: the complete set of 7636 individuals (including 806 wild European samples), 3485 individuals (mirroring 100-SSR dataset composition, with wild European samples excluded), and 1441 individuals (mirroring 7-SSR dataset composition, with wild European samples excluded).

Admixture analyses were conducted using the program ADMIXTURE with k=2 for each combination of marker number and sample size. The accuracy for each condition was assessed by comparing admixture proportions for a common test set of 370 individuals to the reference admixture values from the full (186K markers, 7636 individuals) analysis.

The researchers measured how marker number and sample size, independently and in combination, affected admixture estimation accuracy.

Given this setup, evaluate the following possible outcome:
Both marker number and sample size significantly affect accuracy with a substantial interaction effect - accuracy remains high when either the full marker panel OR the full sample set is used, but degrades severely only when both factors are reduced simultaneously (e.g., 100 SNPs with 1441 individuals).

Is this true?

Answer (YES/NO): NO